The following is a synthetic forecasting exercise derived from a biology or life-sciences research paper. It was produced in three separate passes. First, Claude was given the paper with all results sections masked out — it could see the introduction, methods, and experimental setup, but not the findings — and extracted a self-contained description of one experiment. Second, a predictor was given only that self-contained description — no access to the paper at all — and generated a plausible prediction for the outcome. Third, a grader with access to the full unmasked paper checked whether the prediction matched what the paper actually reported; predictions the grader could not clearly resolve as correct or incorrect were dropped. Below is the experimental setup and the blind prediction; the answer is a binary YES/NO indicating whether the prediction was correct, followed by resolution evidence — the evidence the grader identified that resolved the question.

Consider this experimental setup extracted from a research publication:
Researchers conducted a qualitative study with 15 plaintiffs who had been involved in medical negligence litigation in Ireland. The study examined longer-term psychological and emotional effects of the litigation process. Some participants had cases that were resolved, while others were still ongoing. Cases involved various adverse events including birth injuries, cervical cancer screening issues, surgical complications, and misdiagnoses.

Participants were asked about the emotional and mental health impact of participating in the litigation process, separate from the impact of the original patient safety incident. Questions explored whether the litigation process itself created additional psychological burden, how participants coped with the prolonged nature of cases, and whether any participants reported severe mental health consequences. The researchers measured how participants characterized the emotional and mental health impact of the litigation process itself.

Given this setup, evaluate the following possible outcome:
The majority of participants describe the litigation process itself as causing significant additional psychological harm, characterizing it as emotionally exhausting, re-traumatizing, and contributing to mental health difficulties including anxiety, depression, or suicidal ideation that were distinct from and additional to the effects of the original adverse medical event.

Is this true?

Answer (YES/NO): YES